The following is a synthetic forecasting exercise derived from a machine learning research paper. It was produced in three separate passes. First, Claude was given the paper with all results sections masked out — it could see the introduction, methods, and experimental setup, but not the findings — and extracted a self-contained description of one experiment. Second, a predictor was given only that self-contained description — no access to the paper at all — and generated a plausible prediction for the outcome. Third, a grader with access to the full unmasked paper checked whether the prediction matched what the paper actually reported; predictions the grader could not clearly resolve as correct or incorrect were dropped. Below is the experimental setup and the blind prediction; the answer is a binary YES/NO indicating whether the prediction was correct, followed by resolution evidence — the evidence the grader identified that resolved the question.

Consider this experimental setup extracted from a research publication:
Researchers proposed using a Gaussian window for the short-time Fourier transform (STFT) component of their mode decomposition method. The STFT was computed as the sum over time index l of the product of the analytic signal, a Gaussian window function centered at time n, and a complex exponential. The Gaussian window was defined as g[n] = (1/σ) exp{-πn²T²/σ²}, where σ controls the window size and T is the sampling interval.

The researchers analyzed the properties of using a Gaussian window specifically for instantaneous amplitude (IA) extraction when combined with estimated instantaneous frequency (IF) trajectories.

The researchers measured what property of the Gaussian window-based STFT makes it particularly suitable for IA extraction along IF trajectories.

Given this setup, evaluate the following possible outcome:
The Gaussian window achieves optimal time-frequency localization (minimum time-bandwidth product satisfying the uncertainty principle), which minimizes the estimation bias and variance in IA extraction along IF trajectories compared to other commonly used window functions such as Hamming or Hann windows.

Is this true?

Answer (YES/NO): NO